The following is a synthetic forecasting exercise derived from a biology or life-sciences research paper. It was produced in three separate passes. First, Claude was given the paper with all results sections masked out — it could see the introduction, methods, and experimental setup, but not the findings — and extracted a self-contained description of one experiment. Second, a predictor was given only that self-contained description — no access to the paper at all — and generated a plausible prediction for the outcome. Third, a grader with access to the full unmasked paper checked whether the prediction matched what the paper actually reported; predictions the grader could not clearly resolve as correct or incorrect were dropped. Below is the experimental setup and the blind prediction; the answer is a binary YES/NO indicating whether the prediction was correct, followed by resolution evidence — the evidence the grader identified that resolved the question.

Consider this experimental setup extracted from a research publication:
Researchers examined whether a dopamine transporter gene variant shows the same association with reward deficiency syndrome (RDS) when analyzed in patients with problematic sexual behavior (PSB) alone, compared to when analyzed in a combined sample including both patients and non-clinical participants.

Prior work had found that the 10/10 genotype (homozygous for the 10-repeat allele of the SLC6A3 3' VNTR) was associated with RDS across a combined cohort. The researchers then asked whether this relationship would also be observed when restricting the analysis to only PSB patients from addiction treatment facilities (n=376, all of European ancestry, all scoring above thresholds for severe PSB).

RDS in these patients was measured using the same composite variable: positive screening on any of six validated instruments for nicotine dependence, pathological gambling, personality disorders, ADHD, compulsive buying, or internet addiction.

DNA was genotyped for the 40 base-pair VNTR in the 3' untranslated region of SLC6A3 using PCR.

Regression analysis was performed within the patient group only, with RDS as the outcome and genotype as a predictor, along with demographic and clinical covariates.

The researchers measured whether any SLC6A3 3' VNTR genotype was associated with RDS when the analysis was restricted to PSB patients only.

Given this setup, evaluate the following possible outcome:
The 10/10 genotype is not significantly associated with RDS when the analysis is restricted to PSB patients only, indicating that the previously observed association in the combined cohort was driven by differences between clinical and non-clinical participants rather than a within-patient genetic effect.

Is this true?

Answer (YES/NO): YES